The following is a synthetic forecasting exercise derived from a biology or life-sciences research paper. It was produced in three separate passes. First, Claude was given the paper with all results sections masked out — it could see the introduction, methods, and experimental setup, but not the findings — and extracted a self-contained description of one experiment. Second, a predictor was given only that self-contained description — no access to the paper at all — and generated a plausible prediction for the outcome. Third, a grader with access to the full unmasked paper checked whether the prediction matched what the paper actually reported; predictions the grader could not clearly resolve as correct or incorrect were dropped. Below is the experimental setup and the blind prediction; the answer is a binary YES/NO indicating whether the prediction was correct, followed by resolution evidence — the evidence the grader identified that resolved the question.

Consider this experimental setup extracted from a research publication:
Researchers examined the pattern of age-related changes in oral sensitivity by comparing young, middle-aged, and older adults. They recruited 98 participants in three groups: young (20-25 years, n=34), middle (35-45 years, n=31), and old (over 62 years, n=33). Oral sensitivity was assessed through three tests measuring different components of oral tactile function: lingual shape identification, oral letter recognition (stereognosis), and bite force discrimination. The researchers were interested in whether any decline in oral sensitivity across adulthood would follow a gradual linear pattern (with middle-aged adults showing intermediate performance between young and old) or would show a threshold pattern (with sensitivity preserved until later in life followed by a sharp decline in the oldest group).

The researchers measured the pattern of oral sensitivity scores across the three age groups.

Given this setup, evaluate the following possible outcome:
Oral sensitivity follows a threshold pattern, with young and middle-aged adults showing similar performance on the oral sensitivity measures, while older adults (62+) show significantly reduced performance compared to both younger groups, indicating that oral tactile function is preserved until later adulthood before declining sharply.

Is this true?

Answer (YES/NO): NO